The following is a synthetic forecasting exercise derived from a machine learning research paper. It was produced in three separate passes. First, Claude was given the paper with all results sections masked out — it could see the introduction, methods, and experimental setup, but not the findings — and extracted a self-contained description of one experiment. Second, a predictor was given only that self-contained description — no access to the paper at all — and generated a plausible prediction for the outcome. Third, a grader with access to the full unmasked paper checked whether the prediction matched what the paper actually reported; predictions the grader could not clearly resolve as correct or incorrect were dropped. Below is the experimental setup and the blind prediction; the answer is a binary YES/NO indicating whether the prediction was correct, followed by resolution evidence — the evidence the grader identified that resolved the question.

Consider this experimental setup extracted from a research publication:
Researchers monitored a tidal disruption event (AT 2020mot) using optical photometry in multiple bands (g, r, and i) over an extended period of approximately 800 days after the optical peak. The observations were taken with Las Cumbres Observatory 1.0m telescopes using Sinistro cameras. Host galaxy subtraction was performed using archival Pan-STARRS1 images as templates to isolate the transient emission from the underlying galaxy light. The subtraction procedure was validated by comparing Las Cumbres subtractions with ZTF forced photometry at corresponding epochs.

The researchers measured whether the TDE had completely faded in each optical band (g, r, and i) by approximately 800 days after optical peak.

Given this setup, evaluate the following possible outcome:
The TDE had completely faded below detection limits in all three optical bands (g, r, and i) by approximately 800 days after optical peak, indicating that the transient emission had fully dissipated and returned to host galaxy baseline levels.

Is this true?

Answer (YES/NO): NO